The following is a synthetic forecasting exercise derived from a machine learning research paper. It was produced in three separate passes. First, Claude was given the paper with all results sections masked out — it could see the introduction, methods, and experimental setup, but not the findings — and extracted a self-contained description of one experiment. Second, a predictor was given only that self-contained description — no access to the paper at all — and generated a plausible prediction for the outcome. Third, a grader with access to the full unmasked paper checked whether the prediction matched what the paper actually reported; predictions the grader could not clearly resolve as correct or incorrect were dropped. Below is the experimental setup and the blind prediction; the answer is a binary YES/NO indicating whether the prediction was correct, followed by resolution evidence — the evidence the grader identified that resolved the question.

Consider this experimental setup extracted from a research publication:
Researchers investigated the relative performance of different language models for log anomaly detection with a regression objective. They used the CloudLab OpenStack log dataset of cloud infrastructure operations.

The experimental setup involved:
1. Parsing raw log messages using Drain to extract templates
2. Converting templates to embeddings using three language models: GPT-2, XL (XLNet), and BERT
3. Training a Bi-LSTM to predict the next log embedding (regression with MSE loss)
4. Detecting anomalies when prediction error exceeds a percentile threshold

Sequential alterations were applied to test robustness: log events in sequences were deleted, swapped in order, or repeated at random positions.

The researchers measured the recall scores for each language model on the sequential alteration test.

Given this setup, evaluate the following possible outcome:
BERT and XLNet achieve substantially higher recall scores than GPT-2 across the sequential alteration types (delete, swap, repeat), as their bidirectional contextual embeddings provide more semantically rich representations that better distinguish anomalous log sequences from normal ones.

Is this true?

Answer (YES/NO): NO